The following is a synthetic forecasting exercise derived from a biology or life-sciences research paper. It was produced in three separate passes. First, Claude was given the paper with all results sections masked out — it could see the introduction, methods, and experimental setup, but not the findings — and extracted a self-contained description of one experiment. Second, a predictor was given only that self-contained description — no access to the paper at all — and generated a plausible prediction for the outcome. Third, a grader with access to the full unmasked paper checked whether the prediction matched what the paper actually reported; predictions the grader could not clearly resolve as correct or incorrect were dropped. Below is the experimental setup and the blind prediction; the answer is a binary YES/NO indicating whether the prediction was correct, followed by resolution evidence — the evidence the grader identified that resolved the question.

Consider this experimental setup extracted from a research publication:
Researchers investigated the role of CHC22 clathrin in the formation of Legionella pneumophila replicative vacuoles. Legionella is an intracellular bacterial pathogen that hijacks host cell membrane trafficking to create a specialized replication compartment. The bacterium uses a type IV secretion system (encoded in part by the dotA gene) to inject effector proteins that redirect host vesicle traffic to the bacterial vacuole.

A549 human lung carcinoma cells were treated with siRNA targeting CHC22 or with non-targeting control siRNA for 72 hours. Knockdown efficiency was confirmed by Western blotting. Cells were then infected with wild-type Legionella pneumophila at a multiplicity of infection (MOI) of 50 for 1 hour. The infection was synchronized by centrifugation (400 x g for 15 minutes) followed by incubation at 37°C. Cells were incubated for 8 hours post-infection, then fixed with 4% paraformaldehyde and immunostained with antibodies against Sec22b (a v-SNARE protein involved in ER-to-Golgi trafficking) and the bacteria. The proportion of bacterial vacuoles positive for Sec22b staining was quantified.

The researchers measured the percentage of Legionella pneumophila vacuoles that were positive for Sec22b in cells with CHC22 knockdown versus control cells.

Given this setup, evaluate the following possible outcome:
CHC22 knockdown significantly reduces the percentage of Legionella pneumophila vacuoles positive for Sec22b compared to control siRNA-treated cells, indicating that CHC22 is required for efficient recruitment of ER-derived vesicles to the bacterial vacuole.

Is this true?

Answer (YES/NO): YES